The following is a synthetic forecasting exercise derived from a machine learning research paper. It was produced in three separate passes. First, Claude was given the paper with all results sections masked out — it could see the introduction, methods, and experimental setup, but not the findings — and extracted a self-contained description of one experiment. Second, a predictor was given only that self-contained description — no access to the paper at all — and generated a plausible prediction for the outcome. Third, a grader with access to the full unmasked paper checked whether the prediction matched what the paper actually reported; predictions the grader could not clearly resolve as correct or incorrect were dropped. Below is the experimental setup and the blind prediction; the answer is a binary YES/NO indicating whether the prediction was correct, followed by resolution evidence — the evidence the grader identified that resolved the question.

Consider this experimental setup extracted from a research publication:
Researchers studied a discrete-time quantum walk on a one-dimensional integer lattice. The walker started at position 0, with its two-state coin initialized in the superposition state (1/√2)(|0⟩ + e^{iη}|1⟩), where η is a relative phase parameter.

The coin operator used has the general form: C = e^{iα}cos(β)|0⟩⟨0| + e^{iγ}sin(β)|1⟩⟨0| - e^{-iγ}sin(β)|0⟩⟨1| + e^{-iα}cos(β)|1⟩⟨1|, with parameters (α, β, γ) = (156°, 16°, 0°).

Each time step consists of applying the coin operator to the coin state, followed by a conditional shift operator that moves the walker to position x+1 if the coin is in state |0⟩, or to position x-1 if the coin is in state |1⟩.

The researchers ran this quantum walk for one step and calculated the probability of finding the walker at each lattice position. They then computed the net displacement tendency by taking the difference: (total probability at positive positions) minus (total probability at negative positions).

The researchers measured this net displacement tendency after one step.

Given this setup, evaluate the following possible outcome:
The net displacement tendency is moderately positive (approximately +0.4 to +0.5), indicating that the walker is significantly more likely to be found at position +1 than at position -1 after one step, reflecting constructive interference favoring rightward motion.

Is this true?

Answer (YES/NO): NO